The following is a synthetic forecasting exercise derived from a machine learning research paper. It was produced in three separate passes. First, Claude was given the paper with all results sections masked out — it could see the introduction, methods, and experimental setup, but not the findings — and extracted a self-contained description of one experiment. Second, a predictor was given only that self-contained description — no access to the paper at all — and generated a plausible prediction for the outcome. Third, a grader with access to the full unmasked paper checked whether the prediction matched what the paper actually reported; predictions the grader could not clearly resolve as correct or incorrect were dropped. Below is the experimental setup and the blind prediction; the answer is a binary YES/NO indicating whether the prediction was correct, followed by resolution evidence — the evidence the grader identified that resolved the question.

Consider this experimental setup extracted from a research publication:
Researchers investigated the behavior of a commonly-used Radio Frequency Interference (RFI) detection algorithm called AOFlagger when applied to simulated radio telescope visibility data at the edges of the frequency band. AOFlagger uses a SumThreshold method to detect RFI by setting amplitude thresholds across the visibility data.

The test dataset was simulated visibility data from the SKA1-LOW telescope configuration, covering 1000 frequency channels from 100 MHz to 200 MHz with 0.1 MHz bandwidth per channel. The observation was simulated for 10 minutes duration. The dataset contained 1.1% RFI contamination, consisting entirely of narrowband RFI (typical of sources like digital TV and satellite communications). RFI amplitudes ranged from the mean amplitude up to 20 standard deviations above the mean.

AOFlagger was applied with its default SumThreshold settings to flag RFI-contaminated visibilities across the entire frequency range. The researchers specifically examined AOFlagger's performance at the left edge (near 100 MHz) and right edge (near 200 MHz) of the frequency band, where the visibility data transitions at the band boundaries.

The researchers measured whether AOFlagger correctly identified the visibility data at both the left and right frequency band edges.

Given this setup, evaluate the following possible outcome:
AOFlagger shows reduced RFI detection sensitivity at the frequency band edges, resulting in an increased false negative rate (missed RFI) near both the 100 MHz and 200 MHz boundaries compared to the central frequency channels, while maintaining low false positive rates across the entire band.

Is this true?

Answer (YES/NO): NO